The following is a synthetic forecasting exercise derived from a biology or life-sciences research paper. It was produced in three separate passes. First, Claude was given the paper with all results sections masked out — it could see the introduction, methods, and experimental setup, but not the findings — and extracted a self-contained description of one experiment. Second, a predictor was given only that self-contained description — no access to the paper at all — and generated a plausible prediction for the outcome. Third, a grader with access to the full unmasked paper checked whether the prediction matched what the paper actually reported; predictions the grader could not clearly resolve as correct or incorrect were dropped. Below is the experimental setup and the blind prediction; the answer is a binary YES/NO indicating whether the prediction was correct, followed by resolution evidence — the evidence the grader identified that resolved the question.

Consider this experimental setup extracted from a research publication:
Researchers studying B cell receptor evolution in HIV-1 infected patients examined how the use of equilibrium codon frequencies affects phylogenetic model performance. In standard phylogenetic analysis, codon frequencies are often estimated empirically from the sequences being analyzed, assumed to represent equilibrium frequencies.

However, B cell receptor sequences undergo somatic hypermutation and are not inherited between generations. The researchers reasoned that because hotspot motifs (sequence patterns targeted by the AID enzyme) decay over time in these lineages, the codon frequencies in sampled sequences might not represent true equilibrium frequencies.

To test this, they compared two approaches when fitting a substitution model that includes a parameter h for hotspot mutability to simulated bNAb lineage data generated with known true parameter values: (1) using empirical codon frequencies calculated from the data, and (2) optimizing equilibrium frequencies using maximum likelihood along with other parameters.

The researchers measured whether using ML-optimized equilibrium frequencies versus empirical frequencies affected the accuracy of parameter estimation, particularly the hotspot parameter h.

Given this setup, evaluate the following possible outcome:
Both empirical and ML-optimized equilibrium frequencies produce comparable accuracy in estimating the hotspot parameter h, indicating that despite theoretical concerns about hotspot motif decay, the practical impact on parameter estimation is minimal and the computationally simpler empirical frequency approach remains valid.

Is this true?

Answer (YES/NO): NO